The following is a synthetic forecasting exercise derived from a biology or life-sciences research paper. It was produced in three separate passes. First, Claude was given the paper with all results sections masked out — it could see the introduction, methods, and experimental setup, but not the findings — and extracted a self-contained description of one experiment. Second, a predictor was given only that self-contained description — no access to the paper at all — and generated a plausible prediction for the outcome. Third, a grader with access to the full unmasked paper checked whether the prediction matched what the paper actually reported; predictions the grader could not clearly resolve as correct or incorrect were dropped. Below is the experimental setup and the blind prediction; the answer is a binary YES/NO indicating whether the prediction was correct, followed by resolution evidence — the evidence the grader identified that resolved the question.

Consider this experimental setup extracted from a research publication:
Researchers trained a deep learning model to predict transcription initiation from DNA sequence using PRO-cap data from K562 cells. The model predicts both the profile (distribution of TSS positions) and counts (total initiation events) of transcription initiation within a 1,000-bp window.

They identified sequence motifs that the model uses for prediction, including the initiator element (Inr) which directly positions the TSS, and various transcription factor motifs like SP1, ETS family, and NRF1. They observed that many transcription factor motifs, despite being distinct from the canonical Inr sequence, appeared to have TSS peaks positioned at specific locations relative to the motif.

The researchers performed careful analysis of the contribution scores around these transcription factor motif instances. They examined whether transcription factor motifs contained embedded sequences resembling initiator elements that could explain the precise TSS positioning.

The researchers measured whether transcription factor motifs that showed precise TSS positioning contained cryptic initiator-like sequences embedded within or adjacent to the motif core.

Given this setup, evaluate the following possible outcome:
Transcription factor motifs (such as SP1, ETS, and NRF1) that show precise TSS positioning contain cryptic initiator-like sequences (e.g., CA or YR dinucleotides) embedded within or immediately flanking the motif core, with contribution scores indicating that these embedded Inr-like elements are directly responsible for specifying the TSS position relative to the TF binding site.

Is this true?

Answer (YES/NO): YES